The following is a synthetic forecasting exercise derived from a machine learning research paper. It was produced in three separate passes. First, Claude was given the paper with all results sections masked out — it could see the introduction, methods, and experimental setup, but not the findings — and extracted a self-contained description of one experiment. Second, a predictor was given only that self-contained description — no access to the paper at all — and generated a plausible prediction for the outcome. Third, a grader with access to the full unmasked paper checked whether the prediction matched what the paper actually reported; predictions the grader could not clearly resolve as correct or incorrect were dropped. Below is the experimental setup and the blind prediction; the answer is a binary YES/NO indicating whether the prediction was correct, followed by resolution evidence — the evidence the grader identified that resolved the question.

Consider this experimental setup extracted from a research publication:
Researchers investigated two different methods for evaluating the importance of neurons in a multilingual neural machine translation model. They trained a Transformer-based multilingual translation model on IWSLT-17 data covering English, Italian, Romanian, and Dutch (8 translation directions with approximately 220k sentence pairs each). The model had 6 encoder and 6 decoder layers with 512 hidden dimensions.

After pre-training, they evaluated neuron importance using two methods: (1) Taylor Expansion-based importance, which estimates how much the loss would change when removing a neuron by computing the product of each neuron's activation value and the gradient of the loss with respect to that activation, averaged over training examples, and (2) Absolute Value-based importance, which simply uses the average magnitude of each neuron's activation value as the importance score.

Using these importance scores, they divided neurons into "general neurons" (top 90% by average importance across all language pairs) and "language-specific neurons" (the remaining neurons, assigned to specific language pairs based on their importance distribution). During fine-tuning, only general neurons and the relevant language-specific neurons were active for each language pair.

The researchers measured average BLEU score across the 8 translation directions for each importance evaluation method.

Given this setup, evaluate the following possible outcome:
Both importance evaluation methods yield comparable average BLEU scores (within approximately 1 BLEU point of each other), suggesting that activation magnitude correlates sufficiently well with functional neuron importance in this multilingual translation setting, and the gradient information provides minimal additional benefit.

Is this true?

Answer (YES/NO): YES